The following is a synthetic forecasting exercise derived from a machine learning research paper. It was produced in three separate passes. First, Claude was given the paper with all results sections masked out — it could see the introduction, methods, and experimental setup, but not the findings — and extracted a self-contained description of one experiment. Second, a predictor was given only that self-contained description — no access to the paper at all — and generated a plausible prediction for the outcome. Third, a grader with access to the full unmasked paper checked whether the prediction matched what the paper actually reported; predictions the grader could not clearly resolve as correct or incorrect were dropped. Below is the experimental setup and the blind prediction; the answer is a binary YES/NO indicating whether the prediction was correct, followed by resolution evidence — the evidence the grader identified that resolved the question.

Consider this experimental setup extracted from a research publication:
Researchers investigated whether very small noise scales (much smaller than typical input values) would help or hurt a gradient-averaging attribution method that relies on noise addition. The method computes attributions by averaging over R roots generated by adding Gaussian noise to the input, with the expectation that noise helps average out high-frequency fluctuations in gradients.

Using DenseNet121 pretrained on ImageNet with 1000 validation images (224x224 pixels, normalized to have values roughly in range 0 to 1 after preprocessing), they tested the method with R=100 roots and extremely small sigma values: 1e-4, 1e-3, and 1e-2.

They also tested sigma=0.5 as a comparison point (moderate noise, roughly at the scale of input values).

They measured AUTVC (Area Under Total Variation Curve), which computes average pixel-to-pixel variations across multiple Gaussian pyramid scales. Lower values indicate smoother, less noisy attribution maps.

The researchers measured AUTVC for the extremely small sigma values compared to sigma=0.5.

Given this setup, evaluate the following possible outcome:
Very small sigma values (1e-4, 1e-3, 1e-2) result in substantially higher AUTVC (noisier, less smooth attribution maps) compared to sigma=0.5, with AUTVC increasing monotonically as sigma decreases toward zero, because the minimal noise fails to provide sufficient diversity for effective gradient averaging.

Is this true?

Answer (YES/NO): NO